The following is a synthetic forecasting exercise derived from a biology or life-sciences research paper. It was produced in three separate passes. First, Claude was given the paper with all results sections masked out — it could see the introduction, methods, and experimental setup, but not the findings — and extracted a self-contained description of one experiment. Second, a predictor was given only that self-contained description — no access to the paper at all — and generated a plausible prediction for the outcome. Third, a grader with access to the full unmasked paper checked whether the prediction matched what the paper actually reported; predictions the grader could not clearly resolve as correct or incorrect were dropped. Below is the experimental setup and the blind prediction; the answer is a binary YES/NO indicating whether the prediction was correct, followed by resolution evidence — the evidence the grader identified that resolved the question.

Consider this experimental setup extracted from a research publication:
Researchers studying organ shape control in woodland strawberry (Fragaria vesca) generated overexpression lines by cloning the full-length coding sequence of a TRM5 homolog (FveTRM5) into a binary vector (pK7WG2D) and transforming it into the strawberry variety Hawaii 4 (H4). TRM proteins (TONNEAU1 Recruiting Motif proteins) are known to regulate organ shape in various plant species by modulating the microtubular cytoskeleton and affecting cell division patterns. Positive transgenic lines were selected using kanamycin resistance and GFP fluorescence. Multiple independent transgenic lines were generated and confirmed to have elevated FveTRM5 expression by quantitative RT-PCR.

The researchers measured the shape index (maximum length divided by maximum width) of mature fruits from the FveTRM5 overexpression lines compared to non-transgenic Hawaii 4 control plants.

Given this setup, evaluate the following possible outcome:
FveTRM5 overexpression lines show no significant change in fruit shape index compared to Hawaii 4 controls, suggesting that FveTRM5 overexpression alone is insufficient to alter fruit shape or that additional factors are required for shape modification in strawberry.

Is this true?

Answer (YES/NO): NO